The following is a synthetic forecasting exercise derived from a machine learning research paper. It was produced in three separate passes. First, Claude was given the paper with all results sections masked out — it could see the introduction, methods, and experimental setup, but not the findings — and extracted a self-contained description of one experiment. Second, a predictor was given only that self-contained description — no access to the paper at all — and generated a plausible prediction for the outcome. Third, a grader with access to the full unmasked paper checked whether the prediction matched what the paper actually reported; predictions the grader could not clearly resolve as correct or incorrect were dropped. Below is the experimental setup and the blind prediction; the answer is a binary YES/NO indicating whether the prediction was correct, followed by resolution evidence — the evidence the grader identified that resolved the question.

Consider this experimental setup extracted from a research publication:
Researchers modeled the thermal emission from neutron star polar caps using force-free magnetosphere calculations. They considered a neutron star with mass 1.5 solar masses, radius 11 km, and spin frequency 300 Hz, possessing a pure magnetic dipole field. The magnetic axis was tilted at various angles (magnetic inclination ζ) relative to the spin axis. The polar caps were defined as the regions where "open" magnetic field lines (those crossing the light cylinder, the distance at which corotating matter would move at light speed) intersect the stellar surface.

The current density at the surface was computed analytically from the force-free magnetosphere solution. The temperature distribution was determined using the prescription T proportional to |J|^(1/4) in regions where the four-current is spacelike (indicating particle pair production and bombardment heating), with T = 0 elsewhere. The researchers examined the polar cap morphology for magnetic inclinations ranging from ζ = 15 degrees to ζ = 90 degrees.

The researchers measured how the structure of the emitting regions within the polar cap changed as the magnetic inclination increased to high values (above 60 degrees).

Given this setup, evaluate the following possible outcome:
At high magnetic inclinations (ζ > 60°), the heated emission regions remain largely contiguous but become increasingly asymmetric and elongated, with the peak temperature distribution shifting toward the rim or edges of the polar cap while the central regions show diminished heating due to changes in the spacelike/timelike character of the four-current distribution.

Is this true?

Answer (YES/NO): NO